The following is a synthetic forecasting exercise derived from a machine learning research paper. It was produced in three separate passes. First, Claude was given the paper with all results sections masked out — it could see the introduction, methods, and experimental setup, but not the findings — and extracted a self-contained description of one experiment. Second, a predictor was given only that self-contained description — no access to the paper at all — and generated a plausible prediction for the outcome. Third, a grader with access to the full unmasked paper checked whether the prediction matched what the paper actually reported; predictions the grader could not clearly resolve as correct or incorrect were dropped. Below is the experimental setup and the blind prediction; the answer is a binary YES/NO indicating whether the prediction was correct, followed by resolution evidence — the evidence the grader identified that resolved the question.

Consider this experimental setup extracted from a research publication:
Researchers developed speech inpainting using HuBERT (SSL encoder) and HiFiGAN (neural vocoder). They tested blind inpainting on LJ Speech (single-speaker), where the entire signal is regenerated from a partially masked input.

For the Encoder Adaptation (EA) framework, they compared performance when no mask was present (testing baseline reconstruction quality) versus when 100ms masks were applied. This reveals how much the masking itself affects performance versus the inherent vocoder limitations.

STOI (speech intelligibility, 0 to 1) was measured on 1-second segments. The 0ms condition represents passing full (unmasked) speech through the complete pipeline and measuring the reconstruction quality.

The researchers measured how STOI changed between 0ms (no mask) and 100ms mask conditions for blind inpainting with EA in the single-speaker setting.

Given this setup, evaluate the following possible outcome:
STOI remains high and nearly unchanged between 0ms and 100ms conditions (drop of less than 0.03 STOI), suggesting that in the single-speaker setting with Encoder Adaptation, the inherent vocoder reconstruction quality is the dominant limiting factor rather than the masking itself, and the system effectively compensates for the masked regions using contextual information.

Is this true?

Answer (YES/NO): NO